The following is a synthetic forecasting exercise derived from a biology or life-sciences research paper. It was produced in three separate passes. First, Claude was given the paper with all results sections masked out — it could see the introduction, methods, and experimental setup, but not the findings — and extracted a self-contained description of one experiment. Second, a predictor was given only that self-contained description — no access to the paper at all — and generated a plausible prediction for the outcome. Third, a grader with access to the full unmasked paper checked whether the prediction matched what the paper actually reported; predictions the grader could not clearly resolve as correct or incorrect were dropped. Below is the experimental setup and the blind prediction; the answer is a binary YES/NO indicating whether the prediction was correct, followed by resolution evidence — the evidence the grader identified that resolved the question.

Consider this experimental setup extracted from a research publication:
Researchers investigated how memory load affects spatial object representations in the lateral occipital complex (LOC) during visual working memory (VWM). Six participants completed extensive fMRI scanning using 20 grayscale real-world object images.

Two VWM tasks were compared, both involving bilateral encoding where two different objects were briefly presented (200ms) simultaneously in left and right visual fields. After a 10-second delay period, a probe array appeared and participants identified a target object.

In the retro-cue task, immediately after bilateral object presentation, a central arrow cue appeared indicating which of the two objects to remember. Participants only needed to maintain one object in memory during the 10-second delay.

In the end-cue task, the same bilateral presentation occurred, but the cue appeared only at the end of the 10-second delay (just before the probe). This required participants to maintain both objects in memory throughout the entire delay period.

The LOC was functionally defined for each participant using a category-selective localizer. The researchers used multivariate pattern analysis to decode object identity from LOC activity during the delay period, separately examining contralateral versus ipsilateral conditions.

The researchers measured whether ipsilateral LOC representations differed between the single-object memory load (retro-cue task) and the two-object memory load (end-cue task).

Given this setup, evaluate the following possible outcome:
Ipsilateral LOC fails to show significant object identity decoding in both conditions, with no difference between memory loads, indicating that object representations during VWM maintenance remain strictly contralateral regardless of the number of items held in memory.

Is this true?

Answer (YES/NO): NO